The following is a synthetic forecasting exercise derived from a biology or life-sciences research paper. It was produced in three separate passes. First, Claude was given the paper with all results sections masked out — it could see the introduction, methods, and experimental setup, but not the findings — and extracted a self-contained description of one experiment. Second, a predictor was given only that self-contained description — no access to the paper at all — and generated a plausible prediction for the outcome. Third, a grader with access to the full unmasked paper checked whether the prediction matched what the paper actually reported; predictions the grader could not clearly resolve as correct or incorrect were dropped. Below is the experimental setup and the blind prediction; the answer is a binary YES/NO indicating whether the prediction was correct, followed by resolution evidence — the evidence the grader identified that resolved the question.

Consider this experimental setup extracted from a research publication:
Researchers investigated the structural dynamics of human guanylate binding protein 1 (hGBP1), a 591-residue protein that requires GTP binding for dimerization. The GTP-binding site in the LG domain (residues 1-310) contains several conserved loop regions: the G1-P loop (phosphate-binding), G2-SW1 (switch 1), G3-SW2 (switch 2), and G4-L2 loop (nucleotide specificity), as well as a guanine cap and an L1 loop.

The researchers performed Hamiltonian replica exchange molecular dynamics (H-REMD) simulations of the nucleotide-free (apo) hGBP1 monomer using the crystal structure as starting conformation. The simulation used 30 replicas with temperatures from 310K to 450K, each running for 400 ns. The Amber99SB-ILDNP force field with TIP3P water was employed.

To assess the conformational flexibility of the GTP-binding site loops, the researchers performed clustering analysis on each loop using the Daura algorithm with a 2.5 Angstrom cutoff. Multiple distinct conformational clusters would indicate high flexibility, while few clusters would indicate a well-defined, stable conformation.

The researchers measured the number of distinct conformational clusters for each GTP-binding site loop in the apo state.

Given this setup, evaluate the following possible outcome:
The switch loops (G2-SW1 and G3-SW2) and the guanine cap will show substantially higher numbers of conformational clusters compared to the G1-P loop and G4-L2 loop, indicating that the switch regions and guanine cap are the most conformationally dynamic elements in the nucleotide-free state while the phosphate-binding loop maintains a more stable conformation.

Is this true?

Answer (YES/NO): NO